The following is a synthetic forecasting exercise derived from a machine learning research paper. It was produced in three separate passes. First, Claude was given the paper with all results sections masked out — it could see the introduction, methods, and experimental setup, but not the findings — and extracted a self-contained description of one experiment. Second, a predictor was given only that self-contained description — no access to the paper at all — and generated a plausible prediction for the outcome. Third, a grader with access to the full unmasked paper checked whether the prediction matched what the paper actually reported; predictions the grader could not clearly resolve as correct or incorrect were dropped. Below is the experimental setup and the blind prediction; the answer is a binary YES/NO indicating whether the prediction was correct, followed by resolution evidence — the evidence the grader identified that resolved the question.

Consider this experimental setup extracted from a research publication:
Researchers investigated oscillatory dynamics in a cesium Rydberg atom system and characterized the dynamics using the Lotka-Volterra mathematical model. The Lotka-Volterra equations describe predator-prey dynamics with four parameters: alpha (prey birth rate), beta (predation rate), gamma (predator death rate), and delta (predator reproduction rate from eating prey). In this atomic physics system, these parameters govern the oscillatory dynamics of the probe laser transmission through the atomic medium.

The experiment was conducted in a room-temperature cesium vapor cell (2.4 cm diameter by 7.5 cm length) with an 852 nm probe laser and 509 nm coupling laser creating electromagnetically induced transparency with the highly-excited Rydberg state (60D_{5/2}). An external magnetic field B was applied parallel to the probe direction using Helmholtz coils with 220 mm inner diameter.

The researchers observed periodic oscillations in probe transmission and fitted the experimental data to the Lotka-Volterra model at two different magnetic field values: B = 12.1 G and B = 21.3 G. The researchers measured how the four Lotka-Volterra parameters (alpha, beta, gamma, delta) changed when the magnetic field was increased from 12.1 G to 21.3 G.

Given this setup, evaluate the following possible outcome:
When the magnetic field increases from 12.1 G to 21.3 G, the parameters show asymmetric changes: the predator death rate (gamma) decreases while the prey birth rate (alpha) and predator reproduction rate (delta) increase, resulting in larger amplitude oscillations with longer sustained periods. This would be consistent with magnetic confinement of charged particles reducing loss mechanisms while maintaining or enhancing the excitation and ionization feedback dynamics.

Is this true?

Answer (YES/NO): NO